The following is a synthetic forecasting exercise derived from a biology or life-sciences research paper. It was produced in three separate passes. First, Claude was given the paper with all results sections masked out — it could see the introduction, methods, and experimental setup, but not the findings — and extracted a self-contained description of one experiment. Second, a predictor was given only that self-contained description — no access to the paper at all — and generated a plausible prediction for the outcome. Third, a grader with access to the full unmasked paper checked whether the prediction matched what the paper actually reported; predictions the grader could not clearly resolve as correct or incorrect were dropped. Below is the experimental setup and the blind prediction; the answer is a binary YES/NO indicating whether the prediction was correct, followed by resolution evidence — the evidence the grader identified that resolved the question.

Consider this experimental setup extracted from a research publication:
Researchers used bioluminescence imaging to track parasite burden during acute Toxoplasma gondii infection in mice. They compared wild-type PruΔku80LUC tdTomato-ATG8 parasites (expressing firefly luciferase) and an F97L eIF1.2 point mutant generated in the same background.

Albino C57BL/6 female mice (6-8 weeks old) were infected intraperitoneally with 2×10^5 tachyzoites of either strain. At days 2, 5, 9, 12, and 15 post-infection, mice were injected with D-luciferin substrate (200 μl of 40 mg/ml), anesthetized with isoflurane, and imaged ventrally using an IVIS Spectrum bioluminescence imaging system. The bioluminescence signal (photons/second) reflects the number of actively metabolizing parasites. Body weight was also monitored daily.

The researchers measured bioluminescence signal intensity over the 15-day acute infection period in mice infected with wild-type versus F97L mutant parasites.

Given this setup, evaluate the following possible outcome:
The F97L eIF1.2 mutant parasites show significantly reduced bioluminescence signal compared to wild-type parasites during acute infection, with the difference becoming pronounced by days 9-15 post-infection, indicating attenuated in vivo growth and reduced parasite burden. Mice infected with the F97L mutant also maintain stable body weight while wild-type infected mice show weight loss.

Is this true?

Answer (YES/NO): NO